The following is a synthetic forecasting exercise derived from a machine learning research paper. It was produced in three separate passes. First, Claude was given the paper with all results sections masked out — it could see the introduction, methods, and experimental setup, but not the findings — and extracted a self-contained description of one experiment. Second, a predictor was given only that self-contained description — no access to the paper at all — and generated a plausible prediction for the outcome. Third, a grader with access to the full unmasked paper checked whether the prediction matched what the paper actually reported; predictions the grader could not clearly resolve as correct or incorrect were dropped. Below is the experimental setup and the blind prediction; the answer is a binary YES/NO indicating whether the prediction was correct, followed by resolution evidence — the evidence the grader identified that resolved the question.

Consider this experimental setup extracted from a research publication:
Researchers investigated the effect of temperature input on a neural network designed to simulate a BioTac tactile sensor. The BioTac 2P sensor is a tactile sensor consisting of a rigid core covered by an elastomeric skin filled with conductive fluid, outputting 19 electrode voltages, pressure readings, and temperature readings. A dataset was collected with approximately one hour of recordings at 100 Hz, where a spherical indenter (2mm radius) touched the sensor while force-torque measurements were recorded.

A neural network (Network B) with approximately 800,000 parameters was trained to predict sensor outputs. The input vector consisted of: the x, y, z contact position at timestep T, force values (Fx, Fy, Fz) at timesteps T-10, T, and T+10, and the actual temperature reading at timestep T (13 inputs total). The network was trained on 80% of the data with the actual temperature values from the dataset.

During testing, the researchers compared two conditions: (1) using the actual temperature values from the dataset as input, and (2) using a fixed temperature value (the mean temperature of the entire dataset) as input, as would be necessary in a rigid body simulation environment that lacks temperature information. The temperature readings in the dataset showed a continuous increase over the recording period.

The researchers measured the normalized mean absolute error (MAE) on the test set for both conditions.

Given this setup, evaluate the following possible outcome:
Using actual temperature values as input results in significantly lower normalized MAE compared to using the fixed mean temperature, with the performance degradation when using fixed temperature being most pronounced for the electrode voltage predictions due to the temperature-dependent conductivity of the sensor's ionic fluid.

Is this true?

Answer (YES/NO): NO